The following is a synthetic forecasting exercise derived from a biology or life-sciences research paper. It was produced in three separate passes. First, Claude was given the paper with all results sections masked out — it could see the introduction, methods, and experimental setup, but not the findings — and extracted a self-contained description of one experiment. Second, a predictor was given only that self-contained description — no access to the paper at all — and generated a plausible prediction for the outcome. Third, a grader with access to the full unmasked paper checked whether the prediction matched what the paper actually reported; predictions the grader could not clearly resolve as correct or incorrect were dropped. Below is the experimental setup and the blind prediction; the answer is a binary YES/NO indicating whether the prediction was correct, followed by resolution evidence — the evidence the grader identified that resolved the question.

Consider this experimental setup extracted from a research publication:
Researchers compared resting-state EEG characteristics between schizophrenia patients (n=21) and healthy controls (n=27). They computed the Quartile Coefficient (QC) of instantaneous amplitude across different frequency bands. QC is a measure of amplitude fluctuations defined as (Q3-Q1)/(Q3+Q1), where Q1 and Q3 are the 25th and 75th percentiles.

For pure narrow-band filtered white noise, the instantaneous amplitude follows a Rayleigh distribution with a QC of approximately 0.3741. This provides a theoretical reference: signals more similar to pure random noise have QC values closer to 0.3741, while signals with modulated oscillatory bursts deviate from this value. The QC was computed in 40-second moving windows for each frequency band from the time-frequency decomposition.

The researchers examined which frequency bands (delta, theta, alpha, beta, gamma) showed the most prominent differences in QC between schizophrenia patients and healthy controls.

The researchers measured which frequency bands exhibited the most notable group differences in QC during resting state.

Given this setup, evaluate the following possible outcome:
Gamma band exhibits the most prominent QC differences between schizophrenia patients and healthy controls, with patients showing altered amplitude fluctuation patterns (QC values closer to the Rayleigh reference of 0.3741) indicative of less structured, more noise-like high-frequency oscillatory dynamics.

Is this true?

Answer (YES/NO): NO